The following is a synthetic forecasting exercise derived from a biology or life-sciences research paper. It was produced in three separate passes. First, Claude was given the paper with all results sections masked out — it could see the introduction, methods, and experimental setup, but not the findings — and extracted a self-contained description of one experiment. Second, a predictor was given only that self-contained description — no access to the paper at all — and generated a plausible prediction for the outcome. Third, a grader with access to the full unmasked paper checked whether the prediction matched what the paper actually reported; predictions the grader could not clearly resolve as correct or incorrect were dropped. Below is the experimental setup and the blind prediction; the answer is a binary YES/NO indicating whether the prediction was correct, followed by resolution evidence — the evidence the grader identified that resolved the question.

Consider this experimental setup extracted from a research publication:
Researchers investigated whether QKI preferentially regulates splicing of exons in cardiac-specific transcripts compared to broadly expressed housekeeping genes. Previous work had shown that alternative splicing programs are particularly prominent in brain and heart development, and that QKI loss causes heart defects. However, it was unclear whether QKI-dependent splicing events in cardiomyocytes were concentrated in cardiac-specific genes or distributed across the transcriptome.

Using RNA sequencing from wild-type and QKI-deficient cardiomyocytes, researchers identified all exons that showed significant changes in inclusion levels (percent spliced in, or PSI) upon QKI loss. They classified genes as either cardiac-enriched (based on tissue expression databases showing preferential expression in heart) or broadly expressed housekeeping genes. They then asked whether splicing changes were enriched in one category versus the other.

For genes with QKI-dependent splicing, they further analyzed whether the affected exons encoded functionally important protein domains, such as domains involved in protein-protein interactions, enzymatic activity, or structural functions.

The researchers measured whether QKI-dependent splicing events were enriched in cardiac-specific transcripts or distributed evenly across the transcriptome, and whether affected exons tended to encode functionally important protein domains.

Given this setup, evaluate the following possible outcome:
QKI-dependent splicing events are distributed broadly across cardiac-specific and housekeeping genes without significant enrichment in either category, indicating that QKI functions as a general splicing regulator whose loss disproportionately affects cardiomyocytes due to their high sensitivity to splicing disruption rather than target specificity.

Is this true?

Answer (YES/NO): NO